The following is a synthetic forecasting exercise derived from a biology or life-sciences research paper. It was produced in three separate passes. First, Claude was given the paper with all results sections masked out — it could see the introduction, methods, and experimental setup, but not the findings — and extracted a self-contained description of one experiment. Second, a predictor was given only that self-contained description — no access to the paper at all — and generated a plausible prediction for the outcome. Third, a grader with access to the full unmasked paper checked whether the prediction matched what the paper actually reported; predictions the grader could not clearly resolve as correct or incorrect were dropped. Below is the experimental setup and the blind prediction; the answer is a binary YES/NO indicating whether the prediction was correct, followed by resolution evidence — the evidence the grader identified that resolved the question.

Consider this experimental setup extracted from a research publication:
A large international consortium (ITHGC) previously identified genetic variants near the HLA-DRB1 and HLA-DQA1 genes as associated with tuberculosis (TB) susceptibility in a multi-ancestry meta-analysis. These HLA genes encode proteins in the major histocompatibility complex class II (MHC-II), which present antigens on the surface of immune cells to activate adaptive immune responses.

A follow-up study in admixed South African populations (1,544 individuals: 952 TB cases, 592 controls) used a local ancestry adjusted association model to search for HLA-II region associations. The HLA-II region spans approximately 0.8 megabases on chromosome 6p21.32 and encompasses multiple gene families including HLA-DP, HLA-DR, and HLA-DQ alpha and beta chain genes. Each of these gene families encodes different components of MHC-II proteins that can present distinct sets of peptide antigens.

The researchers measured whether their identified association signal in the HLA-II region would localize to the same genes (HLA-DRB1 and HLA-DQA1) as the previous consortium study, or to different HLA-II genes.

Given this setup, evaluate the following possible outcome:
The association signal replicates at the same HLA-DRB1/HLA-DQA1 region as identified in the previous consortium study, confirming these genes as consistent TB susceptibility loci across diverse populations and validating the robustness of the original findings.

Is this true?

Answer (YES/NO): NO